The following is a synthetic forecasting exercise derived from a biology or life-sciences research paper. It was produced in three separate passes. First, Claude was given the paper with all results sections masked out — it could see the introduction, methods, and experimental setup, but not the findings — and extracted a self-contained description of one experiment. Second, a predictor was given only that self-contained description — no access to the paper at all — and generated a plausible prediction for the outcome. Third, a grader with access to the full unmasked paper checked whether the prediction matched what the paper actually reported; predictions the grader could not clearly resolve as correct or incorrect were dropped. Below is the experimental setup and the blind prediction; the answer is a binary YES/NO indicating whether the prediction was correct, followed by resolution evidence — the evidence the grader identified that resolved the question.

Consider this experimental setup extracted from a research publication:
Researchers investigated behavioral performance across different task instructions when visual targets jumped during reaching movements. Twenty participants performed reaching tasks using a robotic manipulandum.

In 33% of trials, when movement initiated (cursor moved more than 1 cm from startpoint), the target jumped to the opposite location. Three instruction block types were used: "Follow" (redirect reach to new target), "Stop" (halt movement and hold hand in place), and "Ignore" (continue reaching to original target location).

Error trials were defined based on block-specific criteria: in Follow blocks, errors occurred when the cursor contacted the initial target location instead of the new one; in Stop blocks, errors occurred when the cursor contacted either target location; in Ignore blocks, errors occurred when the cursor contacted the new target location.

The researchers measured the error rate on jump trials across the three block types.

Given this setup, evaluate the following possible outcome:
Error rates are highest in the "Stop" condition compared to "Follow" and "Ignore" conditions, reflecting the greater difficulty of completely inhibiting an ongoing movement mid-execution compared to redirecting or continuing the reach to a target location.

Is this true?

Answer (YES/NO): YES